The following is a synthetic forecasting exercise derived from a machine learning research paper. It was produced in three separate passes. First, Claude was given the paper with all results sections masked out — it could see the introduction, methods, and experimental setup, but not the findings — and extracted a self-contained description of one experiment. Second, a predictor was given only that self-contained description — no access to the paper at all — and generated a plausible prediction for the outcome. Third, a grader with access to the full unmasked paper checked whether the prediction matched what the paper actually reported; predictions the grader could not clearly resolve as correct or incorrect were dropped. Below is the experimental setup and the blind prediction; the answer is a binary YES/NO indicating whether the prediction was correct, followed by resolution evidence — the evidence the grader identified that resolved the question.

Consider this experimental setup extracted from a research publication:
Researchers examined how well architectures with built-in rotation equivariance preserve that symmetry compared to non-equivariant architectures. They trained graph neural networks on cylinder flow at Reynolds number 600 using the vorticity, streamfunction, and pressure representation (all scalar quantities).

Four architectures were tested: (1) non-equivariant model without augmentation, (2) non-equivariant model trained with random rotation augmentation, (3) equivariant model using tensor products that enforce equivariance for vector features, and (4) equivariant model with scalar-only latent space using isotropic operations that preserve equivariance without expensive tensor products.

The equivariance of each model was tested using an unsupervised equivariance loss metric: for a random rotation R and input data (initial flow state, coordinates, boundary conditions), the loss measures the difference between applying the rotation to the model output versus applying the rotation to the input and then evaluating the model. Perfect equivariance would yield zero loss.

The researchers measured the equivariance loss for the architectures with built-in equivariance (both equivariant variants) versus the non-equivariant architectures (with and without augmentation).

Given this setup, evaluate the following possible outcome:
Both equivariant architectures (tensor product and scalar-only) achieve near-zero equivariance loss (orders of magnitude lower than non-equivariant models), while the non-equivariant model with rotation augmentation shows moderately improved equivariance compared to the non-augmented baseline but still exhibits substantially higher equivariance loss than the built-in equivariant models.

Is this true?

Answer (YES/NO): YES